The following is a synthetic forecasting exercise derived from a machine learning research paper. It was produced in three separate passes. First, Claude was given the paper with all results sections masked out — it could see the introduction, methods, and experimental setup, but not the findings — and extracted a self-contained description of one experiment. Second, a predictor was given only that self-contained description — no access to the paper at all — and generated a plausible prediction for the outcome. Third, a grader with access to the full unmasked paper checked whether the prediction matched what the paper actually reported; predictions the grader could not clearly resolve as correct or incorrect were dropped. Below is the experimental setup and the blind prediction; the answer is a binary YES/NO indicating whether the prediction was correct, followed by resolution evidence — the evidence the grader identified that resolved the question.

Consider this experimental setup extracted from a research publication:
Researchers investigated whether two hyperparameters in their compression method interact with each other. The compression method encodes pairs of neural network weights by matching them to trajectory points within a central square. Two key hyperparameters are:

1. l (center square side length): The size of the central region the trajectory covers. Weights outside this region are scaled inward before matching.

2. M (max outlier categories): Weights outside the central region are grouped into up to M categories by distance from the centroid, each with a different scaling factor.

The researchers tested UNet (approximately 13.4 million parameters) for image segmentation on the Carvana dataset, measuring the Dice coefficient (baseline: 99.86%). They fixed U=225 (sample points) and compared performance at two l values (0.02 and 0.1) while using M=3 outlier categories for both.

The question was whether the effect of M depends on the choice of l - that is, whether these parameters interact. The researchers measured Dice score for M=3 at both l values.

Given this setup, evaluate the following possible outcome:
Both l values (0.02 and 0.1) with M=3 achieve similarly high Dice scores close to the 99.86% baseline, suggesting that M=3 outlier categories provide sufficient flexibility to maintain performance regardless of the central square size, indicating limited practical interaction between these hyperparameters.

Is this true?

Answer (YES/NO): NO